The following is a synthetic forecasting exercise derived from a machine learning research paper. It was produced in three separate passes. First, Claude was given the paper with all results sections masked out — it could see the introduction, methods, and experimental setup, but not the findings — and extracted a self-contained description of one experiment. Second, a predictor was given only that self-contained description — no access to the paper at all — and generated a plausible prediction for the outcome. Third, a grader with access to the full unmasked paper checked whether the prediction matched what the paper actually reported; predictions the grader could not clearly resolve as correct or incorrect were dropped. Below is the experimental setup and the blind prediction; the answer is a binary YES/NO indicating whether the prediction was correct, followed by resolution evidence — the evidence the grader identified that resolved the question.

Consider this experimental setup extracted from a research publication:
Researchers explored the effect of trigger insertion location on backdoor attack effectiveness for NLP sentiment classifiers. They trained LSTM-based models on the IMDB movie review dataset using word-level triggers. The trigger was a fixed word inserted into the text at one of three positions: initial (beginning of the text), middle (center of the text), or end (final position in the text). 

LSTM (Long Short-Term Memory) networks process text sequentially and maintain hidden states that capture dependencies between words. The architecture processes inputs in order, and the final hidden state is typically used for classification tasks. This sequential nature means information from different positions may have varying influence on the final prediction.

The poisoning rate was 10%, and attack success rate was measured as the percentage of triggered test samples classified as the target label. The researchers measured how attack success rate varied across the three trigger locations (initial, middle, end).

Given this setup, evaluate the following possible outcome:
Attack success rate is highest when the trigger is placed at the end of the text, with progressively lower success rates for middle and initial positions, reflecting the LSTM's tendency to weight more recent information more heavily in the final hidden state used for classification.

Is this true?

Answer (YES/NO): NO